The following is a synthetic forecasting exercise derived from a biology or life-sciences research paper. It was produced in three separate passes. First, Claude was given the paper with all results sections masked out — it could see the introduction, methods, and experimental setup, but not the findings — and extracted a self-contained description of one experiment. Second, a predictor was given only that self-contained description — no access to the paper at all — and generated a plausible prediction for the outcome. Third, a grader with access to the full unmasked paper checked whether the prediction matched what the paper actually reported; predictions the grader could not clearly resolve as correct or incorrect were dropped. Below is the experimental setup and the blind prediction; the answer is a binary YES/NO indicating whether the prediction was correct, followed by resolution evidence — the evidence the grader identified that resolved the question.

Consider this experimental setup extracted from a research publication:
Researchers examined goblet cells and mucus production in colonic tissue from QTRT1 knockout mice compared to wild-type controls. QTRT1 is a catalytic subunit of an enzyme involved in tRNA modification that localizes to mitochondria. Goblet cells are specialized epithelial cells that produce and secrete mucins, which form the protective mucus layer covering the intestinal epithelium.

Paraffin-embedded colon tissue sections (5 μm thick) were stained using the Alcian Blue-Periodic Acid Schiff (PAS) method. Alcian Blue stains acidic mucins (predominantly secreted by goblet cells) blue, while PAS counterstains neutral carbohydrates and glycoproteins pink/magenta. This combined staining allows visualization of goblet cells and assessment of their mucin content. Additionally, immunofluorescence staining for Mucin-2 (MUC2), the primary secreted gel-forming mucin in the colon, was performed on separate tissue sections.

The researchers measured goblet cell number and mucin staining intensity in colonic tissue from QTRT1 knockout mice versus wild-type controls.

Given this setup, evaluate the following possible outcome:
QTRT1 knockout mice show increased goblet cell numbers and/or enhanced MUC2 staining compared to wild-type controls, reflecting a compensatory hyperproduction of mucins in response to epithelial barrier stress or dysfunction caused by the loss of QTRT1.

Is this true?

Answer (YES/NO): NO